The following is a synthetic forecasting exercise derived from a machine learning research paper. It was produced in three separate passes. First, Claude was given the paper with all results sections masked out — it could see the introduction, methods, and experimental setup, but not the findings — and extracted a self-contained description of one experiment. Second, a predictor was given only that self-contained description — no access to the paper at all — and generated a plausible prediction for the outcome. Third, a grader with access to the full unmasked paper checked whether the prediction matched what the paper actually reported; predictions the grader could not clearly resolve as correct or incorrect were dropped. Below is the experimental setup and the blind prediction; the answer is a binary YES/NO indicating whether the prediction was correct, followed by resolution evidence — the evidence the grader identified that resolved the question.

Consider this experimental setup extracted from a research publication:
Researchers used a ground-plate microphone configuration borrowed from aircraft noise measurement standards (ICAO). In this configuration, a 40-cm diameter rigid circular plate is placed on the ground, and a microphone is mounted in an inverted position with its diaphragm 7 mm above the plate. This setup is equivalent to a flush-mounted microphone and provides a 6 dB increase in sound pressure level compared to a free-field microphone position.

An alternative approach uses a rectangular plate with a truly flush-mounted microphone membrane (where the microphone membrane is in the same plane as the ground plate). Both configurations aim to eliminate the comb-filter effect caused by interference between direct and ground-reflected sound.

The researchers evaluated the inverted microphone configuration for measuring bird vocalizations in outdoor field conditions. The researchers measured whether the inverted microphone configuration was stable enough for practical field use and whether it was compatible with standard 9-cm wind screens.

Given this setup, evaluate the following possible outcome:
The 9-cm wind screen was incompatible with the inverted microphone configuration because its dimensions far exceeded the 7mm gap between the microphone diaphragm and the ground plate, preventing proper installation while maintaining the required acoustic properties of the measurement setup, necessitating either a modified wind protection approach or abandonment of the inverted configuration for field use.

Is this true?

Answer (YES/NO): NO